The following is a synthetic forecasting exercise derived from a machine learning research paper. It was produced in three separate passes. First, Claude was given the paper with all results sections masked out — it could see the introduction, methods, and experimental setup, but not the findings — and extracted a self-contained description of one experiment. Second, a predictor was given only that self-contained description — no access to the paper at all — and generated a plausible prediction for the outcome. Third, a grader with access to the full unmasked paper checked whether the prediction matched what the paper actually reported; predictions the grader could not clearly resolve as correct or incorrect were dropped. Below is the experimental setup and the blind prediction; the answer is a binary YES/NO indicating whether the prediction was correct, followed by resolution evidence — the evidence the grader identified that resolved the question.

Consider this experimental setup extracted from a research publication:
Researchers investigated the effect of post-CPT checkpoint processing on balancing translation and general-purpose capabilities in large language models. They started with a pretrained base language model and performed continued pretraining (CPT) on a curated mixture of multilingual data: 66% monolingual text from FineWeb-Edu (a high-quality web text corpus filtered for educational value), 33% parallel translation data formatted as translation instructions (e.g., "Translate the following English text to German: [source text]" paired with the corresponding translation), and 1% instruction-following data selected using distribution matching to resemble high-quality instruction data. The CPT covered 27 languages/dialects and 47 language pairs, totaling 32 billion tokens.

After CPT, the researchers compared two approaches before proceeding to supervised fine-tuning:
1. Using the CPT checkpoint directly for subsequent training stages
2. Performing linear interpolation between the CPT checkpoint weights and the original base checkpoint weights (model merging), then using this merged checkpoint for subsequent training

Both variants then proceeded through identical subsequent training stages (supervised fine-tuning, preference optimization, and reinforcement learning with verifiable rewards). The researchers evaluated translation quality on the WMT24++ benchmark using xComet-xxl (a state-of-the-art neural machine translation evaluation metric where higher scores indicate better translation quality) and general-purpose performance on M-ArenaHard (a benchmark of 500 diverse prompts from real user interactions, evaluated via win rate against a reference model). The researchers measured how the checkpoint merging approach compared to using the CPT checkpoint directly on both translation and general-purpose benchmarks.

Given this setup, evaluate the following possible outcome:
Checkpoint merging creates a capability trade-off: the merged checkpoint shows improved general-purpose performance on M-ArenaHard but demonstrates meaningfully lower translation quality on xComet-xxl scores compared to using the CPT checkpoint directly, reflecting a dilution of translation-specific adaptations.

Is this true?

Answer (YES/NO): NO